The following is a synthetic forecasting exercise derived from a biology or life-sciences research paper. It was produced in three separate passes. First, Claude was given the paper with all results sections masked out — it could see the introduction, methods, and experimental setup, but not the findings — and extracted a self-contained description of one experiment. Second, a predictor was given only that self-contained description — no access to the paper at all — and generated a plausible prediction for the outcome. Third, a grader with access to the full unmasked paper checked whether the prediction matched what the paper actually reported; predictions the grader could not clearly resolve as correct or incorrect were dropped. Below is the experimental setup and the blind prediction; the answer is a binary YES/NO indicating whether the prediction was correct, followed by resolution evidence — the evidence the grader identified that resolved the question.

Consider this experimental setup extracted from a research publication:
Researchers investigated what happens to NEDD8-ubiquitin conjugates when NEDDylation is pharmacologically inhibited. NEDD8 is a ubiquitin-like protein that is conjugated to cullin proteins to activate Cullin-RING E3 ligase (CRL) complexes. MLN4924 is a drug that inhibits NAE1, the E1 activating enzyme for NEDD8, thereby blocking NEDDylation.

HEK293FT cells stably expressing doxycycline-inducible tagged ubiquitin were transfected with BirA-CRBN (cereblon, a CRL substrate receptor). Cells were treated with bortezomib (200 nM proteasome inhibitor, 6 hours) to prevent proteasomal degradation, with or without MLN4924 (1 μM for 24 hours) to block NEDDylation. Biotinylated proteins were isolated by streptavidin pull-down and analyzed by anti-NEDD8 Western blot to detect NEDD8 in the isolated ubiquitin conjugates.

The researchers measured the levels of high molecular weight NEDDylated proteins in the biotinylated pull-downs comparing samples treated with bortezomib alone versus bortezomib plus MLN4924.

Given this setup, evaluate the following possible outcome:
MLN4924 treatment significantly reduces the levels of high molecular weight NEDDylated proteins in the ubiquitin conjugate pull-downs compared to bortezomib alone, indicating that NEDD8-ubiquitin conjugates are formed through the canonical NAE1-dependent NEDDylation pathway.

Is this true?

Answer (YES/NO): NO